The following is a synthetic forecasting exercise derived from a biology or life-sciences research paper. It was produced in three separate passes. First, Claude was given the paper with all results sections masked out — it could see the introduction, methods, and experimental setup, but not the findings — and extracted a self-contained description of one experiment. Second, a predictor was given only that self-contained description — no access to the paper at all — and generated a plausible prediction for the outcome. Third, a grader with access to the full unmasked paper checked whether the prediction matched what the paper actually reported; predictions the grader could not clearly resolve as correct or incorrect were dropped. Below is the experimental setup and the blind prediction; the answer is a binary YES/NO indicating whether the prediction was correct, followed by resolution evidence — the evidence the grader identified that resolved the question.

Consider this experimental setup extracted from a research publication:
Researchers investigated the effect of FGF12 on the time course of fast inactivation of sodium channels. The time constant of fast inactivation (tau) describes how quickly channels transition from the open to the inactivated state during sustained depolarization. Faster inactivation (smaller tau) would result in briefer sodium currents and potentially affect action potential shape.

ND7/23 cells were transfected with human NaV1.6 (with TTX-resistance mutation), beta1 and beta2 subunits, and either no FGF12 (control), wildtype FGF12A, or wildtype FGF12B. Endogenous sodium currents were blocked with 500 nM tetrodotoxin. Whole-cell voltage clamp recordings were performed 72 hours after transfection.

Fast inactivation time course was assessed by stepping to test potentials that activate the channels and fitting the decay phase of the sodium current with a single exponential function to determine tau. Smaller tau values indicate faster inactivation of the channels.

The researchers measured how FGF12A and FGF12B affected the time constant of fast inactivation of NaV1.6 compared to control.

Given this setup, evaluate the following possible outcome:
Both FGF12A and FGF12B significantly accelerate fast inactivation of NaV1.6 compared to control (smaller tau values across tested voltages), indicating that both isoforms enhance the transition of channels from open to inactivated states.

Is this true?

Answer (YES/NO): NO